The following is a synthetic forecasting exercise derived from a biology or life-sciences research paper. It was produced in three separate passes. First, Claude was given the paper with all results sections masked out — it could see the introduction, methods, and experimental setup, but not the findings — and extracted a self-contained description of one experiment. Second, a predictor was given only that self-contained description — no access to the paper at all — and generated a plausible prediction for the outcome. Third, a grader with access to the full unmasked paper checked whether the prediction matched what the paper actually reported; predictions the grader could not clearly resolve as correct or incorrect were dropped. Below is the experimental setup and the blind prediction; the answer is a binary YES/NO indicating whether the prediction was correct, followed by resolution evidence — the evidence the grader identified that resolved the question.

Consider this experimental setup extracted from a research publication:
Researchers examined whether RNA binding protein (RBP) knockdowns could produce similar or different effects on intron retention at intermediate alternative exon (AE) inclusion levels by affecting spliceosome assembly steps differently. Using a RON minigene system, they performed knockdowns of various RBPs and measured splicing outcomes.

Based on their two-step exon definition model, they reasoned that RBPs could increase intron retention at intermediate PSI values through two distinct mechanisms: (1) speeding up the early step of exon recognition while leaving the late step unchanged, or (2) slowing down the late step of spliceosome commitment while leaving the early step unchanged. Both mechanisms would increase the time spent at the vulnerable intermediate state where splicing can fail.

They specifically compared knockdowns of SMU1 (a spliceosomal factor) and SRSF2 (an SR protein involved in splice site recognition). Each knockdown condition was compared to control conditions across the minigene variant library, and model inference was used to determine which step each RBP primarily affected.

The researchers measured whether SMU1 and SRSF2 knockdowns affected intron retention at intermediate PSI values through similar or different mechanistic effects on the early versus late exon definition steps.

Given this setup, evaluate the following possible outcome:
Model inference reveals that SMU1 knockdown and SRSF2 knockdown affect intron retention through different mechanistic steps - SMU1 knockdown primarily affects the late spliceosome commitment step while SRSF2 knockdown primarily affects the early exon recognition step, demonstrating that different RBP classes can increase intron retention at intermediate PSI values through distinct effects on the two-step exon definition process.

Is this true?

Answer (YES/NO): NO